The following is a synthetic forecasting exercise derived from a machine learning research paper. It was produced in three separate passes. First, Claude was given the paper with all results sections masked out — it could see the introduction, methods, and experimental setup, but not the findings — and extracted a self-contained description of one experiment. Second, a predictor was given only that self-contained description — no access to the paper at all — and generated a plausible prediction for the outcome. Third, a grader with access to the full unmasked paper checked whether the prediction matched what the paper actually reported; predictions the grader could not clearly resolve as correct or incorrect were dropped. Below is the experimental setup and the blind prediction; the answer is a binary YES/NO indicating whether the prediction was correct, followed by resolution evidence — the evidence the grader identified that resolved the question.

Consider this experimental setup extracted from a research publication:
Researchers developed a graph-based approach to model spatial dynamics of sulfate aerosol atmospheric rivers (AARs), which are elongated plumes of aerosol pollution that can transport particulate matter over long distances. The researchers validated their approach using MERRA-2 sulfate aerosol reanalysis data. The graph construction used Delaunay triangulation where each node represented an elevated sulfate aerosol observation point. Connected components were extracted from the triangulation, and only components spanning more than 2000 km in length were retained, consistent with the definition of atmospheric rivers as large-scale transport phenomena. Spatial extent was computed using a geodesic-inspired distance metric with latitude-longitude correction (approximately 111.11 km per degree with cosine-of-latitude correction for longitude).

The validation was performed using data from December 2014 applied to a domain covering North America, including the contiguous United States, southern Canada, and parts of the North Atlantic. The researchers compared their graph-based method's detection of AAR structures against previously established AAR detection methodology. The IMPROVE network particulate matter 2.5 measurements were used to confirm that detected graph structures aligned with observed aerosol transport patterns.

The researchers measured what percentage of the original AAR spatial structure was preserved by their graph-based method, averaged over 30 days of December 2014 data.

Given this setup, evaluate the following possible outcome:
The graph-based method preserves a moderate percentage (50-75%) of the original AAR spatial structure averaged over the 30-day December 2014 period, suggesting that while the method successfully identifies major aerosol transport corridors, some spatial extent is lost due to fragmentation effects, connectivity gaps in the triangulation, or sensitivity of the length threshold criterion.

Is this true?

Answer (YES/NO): NO